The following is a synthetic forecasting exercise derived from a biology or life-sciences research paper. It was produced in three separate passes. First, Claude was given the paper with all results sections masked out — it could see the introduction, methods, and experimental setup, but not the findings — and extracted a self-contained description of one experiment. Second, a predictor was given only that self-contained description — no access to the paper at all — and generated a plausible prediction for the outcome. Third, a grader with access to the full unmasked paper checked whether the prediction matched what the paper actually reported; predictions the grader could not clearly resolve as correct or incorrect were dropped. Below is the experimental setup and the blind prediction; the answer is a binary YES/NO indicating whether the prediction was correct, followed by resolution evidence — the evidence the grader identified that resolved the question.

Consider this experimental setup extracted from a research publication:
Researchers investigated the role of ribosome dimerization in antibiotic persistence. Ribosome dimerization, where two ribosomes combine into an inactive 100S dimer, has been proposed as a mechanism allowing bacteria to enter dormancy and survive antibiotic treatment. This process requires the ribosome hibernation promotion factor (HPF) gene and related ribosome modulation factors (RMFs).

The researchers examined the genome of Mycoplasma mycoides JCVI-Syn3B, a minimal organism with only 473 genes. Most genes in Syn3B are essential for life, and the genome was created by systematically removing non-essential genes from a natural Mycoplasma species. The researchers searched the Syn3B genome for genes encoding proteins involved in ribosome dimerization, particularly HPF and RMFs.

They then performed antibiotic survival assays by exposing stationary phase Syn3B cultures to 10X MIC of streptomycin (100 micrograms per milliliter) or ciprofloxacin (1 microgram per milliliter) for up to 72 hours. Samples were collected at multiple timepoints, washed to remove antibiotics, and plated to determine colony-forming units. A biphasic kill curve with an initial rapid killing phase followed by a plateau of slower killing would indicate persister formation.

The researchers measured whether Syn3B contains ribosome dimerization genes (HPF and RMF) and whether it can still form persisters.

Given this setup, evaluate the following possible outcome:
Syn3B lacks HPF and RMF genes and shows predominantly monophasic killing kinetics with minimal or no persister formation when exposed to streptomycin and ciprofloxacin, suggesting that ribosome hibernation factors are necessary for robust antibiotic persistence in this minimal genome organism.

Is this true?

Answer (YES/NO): NO